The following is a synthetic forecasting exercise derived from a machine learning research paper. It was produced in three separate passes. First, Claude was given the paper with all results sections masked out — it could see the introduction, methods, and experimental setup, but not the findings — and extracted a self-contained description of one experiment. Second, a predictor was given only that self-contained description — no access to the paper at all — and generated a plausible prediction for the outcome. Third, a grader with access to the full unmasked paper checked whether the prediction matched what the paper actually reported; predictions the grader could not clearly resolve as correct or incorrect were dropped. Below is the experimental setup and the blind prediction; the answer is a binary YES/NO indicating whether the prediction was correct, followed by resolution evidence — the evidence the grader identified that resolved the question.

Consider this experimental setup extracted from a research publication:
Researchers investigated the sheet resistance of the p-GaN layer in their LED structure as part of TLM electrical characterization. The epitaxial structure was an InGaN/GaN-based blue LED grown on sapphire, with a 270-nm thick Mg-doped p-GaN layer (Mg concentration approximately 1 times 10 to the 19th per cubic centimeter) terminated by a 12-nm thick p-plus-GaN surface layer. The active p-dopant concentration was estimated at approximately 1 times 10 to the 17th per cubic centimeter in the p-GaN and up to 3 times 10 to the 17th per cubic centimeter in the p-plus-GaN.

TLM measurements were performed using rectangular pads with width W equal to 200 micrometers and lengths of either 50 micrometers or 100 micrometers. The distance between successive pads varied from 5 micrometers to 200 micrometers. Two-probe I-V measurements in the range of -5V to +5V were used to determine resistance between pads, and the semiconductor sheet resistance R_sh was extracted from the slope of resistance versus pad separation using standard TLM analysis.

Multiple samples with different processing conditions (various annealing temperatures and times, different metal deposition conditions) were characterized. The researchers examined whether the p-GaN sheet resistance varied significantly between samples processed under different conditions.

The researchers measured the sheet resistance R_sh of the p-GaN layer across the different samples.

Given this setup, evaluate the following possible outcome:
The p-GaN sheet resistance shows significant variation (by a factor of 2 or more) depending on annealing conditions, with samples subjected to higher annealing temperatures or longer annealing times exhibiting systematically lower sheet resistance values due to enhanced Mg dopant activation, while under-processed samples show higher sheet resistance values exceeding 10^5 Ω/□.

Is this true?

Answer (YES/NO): NO